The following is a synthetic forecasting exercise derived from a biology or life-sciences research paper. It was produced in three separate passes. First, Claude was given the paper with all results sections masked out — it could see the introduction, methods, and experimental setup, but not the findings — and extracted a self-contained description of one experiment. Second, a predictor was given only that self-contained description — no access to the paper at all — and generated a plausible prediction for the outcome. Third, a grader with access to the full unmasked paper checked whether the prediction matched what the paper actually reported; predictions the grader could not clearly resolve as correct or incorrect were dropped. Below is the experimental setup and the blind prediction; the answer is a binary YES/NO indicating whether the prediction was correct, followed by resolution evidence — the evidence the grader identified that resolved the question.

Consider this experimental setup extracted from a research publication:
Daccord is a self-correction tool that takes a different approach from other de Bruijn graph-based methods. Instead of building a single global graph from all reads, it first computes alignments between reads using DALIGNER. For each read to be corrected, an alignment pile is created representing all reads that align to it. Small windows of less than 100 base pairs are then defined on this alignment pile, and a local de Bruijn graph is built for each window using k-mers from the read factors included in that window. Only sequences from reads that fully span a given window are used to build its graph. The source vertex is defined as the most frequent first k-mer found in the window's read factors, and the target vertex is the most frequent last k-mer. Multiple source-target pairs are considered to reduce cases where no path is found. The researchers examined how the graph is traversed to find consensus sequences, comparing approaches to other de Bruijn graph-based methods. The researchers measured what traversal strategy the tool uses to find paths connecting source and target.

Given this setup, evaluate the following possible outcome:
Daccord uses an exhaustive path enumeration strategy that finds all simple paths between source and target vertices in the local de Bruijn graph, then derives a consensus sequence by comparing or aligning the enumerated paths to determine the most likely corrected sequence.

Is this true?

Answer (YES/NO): NO